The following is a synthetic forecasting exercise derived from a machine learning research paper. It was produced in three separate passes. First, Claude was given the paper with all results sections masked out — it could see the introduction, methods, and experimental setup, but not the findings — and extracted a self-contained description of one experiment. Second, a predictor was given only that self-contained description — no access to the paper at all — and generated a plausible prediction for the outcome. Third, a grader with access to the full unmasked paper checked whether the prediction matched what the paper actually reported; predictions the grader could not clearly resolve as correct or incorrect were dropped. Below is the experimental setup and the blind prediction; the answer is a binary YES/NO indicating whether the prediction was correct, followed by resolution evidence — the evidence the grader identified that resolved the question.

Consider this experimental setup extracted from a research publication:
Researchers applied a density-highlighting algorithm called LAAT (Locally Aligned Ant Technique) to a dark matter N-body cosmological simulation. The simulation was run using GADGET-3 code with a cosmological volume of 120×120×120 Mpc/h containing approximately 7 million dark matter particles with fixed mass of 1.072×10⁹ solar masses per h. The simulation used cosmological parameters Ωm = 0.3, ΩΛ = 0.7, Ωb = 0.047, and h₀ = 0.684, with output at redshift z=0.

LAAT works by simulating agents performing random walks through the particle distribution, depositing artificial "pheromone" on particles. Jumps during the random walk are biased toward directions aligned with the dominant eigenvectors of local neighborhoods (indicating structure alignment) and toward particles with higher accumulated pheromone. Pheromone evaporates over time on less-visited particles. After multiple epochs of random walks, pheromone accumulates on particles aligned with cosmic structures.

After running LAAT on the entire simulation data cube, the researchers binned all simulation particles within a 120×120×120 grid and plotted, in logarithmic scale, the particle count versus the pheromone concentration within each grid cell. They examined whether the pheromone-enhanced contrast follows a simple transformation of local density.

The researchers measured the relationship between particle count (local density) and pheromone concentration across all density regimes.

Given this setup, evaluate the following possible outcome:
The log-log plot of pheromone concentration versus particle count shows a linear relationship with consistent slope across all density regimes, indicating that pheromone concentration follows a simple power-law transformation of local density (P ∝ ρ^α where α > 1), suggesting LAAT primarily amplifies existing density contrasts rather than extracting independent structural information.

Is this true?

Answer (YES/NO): NO